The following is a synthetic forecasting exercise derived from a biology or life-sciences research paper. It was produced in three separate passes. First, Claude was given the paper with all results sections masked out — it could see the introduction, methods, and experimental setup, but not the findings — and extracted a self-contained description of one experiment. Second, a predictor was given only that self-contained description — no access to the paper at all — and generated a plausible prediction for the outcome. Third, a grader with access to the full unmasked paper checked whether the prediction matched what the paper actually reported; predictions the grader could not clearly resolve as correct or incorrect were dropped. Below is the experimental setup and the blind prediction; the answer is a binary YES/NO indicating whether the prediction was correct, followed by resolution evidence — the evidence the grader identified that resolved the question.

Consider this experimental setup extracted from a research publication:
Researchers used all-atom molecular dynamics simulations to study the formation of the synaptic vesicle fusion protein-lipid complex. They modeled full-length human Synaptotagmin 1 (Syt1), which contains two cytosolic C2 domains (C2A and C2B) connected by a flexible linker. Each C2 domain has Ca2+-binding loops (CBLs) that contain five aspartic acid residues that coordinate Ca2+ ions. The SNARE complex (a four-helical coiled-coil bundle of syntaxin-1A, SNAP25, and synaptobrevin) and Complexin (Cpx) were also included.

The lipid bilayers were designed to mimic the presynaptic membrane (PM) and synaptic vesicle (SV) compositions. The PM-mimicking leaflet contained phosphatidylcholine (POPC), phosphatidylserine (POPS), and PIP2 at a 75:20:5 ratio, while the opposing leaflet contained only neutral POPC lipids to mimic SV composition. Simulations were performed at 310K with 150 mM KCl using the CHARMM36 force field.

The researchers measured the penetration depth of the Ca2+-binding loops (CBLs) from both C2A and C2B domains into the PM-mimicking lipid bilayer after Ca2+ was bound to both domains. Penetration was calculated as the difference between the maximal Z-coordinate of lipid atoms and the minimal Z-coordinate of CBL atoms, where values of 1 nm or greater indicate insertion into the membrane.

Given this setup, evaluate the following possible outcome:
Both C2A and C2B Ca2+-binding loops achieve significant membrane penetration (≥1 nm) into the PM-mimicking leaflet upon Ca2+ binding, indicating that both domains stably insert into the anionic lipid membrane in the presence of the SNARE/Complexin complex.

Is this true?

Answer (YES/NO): YES